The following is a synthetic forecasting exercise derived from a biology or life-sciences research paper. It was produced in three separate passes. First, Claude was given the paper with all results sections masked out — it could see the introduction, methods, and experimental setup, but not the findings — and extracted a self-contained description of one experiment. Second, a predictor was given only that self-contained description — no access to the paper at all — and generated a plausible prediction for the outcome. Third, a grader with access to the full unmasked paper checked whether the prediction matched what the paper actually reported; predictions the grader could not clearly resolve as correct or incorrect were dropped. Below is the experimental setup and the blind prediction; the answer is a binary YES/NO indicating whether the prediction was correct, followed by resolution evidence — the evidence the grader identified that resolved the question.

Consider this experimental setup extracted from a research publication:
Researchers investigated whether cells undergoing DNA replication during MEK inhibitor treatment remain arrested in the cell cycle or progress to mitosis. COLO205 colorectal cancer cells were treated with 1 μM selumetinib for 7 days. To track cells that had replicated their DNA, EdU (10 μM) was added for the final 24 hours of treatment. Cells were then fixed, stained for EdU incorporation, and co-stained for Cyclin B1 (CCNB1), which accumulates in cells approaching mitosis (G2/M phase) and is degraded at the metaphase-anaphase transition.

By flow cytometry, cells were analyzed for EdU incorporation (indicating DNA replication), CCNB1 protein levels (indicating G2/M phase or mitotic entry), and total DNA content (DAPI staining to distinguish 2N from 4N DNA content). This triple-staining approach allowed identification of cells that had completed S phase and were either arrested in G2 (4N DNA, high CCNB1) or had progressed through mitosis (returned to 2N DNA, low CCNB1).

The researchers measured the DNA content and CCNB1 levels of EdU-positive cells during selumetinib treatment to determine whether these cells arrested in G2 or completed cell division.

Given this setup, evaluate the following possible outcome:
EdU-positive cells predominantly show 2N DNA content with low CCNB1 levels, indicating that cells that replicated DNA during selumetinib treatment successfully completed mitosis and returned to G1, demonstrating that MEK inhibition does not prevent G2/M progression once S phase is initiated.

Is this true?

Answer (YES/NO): NO